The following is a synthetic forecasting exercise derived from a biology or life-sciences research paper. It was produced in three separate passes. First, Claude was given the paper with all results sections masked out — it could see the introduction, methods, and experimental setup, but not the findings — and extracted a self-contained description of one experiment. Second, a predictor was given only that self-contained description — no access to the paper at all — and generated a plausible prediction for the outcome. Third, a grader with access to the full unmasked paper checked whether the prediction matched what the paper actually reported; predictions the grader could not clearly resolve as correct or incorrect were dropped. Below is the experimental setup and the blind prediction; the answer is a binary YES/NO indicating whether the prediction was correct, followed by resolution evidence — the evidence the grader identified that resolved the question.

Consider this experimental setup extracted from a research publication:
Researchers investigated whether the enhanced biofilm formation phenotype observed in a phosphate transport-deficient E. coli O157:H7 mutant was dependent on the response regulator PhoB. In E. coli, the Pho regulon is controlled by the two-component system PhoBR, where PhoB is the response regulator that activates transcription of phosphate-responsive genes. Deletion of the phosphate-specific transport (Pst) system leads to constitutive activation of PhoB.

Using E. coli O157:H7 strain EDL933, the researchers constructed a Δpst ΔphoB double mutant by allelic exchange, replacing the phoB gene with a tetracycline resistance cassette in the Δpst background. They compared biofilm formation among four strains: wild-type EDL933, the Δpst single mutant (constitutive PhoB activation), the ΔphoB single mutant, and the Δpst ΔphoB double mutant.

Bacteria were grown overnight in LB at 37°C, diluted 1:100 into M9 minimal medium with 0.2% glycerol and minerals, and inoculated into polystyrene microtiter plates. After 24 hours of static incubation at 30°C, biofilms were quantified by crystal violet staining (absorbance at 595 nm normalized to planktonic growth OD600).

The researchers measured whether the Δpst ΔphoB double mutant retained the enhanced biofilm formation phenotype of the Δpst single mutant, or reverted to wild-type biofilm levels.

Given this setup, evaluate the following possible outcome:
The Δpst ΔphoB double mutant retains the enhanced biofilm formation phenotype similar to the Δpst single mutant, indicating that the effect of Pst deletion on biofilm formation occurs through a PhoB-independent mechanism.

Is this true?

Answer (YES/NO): NO